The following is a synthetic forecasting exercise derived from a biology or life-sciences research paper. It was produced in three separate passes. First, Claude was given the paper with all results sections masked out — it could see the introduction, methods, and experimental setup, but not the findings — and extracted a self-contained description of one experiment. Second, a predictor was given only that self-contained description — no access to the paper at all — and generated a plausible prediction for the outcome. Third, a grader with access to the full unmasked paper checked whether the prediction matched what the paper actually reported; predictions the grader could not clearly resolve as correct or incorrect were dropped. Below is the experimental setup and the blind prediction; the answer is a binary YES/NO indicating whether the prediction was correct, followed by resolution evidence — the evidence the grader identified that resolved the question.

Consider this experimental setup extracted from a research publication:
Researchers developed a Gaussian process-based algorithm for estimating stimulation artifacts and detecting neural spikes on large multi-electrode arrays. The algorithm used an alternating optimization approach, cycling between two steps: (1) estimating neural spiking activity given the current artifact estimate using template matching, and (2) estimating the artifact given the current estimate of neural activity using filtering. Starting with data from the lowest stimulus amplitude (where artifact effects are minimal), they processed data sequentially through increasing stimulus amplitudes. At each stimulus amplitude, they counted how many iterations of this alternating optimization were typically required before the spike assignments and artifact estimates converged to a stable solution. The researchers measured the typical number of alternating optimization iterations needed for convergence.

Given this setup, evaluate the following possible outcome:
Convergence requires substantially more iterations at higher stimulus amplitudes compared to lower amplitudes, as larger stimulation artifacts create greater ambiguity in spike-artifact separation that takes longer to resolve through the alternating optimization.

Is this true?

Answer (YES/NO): NO